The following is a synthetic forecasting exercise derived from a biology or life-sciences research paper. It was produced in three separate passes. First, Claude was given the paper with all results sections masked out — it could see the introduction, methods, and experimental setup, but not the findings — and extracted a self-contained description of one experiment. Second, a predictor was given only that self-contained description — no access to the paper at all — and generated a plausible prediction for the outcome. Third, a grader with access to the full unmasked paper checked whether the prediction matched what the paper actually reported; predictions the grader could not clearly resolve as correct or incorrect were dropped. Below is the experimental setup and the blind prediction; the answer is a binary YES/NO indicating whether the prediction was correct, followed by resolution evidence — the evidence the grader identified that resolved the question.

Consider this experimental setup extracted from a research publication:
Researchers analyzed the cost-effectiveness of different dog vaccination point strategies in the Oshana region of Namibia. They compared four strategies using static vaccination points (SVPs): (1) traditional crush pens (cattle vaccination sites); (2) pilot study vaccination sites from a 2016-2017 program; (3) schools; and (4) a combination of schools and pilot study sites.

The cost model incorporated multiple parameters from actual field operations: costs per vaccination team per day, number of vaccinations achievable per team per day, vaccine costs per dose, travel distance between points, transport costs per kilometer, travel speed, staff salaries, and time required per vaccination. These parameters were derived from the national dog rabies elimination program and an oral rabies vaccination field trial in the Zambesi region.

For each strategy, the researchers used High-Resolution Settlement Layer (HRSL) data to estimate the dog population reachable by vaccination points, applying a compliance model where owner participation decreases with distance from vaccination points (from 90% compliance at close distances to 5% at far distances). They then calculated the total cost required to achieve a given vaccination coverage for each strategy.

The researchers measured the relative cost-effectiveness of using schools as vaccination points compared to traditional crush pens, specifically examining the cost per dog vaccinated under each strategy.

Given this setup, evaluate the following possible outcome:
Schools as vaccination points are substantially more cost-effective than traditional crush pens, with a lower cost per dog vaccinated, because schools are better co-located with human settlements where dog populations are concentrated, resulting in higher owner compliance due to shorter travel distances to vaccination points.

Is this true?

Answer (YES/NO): YES